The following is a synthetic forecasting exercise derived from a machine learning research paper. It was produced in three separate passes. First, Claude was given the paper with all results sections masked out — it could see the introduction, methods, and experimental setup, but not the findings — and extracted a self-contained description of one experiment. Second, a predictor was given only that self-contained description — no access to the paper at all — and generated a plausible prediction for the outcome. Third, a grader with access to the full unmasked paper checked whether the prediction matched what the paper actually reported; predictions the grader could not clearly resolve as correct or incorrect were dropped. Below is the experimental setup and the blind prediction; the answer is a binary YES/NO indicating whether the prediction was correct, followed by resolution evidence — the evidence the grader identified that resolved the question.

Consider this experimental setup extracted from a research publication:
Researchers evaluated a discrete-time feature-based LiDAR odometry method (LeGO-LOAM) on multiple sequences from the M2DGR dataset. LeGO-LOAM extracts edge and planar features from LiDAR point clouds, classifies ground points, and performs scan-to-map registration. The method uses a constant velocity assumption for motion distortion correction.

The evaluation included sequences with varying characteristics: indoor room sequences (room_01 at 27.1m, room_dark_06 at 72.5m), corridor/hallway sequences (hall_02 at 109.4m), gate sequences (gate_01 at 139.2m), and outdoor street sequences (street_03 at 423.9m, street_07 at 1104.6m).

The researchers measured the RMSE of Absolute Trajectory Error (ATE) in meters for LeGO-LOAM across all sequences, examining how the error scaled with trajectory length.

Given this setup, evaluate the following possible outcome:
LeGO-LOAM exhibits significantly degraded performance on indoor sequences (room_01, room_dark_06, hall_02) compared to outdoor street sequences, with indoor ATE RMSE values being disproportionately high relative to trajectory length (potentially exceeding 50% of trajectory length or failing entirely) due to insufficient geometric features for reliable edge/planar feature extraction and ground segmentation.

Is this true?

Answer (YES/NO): NO